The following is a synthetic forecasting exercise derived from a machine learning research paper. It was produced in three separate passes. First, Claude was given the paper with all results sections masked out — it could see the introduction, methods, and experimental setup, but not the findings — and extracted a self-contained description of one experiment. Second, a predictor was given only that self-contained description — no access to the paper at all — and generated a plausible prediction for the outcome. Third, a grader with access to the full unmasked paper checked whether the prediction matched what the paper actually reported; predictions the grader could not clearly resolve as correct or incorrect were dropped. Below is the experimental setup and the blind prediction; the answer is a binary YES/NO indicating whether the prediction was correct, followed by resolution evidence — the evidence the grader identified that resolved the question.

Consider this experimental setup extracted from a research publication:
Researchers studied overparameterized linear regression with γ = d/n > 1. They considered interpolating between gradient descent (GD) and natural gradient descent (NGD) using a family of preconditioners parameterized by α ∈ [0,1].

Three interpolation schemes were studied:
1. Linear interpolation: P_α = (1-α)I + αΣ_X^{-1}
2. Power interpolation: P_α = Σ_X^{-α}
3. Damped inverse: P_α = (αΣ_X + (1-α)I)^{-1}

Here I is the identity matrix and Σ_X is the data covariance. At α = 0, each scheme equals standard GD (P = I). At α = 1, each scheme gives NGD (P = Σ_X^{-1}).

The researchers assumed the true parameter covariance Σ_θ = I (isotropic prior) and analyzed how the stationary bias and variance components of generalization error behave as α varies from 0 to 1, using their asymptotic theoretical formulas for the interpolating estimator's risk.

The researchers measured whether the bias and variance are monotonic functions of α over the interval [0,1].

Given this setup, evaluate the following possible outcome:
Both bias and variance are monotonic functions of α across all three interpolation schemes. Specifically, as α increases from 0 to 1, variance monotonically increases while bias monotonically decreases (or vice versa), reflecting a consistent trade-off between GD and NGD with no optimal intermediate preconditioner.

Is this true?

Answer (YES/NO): NO